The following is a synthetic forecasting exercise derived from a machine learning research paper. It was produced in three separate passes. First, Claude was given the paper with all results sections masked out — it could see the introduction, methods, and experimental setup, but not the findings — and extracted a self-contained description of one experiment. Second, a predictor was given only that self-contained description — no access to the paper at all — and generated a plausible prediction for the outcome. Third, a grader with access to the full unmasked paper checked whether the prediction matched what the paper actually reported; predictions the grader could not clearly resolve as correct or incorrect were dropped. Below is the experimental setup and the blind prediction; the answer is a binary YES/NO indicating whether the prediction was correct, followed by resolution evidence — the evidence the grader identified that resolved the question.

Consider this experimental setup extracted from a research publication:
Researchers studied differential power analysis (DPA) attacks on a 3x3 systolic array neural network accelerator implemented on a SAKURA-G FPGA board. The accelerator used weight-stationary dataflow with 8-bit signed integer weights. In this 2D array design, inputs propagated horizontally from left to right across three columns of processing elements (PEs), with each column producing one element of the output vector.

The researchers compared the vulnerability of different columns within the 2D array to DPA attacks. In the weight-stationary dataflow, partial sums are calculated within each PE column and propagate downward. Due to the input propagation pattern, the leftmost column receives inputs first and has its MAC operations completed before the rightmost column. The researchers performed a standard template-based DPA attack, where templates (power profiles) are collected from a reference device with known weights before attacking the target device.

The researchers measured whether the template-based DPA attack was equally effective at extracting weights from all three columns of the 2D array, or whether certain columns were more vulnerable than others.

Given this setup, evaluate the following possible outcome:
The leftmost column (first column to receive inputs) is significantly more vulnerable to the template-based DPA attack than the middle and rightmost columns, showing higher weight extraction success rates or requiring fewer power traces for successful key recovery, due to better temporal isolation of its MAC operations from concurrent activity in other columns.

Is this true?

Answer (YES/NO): NO